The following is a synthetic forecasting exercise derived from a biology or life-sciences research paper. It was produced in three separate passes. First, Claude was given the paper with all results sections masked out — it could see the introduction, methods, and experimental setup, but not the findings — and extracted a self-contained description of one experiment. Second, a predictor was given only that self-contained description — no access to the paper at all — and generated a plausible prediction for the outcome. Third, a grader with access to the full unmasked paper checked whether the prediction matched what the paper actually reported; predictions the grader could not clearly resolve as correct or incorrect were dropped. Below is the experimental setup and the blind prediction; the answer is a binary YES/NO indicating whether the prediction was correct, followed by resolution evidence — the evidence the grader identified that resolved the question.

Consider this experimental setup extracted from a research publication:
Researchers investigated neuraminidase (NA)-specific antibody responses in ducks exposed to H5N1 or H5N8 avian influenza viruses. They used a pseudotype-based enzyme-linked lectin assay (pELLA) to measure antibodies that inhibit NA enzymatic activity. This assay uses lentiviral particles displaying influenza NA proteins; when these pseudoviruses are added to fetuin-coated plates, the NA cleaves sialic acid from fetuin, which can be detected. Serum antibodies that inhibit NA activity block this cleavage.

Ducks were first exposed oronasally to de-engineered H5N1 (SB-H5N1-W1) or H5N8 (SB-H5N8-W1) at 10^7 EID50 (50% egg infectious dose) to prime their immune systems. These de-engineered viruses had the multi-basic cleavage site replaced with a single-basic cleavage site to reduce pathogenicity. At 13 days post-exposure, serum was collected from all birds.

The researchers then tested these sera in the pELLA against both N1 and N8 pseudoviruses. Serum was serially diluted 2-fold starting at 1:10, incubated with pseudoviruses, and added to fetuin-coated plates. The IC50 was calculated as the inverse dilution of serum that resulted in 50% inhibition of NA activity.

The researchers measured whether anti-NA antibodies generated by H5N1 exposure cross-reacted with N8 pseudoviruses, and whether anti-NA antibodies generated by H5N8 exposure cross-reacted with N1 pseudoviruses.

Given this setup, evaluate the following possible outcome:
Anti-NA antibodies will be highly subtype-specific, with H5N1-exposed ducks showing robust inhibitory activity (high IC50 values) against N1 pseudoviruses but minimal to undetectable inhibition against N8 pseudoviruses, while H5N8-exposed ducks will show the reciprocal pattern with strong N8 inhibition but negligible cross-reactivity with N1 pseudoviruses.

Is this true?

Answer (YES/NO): NO